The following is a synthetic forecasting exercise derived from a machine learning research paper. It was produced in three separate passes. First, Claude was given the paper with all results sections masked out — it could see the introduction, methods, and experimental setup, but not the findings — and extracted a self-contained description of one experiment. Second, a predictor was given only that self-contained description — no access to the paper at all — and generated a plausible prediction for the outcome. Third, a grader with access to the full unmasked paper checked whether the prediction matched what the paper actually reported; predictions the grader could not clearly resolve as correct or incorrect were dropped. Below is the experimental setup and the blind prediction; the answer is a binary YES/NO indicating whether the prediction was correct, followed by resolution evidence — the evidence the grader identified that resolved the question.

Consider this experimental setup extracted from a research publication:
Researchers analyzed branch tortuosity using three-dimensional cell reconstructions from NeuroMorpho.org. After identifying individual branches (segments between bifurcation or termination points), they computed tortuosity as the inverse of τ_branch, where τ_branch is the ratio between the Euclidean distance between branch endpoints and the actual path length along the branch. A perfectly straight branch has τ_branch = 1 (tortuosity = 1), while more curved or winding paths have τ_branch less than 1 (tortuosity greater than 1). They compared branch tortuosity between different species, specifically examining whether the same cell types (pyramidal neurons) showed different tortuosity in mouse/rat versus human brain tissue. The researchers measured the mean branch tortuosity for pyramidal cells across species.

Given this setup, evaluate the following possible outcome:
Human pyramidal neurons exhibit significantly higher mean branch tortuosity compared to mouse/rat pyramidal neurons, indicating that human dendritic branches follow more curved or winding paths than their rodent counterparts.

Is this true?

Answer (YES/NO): NO